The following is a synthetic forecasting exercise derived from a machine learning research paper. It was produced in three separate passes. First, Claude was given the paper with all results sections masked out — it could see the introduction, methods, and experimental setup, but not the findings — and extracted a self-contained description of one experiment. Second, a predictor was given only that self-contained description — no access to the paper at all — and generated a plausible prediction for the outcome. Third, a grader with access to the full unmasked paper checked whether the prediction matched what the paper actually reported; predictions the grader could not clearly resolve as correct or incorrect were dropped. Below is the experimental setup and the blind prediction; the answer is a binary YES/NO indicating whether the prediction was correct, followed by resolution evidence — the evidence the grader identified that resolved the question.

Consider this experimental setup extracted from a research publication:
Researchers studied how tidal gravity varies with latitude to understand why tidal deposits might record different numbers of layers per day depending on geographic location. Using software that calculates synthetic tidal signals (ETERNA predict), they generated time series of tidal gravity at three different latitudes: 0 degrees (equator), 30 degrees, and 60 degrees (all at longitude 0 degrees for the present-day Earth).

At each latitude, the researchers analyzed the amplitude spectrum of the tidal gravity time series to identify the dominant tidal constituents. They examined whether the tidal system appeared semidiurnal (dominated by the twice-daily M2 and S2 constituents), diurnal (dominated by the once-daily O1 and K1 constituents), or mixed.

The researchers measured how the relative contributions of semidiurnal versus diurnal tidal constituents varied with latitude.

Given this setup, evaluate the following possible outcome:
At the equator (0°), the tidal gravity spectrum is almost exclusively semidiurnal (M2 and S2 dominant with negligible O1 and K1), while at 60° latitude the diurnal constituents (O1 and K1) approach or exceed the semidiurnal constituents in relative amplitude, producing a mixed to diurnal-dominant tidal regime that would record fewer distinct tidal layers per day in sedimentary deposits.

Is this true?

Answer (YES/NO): YES